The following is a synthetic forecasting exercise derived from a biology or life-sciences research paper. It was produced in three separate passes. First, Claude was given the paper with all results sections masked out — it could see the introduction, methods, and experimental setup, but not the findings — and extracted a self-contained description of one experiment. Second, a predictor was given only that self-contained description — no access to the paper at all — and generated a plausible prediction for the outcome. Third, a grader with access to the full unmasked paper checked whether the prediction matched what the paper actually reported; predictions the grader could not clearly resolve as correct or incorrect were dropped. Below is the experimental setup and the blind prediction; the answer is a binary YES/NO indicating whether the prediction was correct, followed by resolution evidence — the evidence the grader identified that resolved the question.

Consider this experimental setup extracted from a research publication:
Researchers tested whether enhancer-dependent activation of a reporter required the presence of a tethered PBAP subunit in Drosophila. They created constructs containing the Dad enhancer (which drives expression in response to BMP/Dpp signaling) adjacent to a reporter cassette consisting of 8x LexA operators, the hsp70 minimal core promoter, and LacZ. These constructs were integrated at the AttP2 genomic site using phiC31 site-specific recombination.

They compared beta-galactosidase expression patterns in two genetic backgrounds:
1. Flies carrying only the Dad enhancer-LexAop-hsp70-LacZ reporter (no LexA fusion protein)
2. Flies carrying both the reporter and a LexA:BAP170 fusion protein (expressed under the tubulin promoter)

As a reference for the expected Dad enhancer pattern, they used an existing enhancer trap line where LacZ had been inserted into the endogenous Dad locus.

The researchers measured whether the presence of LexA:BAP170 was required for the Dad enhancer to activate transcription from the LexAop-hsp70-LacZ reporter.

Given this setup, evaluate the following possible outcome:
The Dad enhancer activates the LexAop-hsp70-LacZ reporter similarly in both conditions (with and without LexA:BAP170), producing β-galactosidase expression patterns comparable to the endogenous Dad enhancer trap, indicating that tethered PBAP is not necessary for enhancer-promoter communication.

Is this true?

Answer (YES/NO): NO